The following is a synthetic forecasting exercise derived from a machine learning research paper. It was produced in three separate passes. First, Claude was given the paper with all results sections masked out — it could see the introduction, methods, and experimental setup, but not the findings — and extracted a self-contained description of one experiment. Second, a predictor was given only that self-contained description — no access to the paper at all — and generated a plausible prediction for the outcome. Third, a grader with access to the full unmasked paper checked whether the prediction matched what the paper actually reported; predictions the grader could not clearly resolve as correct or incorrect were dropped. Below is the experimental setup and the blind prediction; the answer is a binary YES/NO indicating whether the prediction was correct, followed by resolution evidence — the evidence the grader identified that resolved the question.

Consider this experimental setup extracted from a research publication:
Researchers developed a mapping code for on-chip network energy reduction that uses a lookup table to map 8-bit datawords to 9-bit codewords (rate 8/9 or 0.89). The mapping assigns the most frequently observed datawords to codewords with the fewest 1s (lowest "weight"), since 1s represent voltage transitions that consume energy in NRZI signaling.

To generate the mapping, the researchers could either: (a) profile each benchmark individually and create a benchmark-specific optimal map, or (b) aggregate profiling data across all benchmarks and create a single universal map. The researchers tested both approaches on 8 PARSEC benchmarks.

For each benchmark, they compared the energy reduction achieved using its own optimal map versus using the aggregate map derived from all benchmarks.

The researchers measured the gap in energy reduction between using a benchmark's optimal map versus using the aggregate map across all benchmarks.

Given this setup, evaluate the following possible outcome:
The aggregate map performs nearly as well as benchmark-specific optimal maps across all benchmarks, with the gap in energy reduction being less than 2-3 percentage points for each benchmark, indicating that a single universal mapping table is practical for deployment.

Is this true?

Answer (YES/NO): NO